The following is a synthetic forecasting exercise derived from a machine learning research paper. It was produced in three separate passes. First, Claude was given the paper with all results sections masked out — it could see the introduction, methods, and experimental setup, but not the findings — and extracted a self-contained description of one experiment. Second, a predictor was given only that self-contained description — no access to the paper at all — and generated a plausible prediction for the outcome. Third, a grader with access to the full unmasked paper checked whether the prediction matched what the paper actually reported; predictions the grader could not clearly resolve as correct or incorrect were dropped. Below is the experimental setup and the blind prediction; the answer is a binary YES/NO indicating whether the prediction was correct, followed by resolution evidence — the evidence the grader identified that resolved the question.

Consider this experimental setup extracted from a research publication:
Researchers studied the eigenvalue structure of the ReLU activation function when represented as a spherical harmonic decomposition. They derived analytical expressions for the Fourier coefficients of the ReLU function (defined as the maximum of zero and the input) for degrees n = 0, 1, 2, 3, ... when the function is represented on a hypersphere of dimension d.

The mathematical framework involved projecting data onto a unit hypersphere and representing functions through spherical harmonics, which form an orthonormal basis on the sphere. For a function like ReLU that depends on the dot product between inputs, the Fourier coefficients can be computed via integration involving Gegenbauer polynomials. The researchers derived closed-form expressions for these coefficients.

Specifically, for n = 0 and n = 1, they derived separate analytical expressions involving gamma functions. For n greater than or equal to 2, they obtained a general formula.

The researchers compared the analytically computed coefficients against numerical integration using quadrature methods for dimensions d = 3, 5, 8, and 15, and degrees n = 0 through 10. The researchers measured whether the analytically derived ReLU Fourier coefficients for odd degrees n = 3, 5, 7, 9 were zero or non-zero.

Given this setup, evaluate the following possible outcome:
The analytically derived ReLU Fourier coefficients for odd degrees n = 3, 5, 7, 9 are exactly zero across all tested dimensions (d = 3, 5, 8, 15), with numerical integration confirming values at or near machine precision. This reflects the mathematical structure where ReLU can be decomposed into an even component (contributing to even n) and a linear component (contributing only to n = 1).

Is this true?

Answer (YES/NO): YES